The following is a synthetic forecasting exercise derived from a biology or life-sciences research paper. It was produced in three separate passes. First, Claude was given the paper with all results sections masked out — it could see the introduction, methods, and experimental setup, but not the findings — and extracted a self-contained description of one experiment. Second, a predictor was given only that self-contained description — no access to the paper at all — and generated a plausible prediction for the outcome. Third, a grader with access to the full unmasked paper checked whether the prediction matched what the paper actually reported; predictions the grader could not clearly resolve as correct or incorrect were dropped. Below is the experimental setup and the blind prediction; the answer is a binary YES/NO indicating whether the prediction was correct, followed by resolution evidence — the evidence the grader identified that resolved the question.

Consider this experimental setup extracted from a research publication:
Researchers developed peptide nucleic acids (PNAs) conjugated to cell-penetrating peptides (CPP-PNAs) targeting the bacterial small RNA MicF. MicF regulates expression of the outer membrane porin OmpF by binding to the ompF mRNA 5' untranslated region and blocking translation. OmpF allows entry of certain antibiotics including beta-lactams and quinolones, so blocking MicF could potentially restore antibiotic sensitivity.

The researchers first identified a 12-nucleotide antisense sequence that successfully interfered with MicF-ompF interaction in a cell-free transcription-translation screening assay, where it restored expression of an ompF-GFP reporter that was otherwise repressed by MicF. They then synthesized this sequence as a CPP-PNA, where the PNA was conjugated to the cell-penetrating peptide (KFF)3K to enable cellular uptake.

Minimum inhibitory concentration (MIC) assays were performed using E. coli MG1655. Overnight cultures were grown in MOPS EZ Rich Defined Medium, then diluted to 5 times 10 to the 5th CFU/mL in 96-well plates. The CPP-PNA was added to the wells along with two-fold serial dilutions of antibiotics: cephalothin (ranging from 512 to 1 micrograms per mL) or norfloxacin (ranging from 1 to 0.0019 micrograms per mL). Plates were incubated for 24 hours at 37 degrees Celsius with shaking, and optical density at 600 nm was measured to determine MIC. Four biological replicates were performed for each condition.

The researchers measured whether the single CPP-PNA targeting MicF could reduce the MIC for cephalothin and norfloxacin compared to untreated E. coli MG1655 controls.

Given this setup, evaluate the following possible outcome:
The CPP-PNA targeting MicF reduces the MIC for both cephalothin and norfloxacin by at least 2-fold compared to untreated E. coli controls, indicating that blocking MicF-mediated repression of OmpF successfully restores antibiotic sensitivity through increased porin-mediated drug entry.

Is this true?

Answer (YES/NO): NO